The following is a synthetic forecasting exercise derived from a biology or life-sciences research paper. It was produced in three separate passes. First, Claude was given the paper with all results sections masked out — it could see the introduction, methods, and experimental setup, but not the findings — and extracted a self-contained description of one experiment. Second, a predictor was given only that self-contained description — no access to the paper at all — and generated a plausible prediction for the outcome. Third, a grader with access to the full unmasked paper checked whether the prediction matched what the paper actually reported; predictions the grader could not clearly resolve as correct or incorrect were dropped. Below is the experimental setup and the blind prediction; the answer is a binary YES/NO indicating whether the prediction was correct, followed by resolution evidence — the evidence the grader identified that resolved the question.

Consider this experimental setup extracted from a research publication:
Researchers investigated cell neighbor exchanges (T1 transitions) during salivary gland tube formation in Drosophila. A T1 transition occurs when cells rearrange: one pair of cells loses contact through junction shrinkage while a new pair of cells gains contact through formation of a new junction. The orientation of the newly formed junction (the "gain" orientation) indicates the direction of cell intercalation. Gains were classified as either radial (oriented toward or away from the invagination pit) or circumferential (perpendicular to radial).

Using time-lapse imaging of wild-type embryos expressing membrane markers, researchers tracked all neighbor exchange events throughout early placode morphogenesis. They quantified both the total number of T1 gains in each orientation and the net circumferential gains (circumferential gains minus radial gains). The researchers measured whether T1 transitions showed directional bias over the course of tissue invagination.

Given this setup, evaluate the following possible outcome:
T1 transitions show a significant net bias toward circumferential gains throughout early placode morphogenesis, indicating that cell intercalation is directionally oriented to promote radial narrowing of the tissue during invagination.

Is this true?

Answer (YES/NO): NO